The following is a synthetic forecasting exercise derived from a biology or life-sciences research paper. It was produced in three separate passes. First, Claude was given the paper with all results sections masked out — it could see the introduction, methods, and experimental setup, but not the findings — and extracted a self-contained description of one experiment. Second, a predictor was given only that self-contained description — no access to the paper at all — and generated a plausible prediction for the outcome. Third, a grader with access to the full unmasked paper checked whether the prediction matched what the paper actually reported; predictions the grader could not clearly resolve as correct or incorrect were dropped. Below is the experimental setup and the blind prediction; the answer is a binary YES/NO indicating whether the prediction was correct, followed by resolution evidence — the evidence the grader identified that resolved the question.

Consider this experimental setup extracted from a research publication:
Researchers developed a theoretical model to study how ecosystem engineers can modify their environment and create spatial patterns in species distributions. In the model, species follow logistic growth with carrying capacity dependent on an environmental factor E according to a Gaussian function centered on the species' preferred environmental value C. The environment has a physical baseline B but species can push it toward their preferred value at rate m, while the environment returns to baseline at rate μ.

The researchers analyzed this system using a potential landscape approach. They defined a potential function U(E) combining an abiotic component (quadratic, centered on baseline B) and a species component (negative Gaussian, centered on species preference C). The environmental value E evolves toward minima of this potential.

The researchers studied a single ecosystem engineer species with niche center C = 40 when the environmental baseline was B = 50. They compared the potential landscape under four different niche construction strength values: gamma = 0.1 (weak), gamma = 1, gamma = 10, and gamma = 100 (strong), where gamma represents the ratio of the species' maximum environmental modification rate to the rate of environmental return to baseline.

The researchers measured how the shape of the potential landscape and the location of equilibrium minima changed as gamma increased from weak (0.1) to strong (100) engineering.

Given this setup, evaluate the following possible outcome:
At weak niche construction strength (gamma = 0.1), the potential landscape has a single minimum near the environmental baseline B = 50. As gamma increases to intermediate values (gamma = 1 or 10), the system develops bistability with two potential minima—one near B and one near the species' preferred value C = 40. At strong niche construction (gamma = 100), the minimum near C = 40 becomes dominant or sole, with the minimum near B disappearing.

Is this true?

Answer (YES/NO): YES